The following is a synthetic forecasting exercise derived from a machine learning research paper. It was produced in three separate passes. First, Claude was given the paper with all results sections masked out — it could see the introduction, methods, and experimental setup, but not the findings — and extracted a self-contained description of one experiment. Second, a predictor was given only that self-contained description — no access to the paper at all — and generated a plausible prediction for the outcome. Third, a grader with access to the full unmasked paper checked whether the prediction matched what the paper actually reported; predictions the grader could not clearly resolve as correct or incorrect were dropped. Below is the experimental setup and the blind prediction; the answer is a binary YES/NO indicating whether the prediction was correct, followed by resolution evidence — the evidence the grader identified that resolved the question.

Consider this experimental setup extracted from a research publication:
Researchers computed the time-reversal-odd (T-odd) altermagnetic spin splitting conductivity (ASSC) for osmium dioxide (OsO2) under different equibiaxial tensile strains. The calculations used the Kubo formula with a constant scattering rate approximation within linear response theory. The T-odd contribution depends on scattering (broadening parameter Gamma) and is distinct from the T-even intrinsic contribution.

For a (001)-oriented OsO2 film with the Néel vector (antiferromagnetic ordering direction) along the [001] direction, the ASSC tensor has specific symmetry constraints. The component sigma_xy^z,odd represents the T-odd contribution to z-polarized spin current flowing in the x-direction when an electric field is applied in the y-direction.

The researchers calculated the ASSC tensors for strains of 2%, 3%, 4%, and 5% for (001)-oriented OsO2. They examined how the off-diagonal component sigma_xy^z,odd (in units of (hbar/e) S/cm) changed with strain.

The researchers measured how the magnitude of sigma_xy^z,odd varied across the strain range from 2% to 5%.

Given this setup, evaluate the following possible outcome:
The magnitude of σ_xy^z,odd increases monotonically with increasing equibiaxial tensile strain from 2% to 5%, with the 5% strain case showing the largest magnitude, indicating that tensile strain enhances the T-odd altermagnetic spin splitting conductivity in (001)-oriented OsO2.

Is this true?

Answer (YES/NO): NO